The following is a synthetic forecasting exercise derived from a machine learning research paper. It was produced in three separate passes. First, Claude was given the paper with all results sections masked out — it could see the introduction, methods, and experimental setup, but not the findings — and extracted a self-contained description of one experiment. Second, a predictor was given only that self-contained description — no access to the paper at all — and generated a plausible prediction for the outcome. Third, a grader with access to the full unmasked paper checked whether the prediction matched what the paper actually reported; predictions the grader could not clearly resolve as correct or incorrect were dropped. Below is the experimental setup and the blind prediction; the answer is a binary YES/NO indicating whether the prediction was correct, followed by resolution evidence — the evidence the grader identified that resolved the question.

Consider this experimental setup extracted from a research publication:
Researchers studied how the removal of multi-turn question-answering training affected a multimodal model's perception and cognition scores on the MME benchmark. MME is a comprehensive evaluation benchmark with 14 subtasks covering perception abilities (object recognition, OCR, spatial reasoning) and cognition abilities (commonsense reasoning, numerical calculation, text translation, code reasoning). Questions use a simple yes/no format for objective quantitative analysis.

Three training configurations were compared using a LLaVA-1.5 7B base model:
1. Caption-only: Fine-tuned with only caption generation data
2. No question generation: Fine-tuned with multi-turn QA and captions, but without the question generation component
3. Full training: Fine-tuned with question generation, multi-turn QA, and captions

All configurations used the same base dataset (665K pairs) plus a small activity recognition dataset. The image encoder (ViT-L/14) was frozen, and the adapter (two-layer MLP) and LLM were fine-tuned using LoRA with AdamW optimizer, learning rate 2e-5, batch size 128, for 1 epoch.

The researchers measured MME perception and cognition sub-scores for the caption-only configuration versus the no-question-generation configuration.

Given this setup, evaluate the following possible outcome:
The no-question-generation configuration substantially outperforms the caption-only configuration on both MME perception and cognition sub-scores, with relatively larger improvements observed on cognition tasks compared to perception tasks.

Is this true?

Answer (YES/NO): NO